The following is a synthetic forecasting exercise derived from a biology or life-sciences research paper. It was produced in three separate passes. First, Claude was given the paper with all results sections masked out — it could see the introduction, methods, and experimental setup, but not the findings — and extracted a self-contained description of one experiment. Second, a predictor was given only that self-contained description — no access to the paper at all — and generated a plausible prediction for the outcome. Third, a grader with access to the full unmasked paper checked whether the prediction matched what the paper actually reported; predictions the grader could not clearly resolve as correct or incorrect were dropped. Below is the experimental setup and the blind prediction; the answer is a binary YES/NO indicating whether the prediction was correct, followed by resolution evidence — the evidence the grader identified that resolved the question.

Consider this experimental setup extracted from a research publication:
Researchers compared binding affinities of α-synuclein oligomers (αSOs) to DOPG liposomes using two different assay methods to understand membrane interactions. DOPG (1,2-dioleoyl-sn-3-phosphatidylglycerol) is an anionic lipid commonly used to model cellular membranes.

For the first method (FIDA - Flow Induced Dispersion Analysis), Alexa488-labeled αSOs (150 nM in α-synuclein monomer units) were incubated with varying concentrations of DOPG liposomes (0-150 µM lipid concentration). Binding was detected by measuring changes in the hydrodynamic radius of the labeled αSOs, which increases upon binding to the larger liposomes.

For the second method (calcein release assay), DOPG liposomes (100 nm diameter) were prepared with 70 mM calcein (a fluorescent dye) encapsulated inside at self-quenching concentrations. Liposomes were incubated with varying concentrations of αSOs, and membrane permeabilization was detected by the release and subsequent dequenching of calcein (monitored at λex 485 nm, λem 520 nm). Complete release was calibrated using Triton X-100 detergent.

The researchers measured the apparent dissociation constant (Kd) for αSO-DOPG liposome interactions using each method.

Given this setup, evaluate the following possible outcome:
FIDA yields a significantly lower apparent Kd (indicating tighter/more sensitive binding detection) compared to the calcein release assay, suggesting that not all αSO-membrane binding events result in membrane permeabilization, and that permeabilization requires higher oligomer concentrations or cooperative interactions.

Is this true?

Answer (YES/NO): NO